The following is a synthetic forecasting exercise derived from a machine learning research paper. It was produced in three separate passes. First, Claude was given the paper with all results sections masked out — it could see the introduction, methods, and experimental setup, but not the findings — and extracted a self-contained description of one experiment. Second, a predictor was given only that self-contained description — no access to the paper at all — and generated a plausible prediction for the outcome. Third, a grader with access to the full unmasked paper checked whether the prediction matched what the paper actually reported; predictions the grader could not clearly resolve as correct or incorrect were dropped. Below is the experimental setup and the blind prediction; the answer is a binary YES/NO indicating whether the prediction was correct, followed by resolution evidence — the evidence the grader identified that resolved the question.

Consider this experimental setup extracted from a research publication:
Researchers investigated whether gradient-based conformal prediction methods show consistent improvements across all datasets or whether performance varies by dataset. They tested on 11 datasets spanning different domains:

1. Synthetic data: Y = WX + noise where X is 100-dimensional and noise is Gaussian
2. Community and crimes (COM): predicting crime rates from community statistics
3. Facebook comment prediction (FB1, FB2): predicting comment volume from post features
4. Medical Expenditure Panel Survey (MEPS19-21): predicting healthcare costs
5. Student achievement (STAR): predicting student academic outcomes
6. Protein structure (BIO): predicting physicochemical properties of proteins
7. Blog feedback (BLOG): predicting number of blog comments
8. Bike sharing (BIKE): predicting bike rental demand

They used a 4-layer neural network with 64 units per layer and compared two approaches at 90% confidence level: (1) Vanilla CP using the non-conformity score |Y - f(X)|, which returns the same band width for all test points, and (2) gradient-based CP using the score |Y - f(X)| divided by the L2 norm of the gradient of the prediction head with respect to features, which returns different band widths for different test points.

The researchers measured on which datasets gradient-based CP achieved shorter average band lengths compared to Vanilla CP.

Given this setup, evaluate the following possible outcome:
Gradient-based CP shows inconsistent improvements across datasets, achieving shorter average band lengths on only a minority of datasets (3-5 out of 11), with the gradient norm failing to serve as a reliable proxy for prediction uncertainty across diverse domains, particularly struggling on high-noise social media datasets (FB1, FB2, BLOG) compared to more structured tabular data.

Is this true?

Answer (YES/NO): NO